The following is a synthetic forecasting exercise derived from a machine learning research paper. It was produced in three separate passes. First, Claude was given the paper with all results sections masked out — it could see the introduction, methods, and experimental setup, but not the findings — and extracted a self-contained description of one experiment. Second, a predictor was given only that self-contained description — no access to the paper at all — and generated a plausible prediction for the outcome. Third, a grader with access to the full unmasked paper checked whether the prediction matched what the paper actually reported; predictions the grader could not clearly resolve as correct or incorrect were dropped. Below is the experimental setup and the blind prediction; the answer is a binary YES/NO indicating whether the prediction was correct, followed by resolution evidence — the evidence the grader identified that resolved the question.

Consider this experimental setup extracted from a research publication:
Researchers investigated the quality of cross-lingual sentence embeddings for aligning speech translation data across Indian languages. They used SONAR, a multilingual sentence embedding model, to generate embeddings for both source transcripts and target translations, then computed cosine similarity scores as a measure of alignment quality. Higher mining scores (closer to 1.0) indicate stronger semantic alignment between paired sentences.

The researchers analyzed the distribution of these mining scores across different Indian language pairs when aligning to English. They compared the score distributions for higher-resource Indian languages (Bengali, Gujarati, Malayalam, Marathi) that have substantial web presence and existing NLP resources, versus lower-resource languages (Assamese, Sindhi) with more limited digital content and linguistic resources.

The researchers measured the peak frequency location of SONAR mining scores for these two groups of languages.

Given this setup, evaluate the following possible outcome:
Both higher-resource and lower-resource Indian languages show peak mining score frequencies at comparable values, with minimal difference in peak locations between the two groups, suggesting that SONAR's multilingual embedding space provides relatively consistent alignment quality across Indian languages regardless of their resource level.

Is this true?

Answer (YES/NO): NO